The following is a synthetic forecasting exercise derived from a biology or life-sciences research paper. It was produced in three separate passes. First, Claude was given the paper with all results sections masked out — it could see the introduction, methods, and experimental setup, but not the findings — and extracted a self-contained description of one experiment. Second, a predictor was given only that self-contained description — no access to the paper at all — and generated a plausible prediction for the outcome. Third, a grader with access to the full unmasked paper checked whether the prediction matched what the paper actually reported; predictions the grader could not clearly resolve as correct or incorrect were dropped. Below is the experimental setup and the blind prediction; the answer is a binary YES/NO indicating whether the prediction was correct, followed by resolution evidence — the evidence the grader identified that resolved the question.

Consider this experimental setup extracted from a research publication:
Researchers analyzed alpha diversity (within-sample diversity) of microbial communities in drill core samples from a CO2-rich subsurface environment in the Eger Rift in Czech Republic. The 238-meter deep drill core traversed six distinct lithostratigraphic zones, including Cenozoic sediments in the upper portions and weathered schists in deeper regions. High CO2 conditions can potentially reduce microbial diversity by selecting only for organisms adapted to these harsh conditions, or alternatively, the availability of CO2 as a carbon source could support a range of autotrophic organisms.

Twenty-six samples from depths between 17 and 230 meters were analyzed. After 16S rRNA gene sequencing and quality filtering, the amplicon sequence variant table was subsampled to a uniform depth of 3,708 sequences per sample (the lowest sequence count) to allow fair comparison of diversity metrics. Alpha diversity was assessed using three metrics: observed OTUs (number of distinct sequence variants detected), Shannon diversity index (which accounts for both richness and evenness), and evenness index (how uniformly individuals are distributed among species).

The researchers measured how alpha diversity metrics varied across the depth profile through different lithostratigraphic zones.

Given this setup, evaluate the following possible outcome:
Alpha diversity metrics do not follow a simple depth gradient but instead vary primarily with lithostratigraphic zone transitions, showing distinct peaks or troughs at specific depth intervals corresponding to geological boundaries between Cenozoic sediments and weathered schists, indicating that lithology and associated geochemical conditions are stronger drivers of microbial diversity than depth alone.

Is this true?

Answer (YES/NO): NO